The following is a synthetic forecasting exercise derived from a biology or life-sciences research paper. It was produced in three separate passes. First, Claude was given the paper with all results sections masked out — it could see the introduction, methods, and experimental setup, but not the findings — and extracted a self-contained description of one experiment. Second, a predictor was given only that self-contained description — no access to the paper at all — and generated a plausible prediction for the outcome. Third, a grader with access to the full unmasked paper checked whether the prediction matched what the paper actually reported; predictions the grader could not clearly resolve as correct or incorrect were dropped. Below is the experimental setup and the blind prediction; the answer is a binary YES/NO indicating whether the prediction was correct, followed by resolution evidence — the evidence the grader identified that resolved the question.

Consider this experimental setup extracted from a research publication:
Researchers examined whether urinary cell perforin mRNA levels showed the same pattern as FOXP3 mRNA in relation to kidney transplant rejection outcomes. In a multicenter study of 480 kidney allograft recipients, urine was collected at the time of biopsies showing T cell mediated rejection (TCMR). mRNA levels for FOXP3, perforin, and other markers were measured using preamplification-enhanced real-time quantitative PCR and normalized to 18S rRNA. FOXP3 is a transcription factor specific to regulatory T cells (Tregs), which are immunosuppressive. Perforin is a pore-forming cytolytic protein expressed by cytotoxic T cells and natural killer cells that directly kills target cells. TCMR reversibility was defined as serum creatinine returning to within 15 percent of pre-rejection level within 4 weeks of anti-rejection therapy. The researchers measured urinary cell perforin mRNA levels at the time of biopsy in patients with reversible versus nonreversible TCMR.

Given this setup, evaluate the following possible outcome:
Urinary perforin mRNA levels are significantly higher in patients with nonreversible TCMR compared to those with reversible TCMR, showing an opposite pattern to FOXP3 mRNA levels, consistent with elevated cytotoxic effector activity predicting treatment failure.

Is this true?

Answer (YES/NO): NO